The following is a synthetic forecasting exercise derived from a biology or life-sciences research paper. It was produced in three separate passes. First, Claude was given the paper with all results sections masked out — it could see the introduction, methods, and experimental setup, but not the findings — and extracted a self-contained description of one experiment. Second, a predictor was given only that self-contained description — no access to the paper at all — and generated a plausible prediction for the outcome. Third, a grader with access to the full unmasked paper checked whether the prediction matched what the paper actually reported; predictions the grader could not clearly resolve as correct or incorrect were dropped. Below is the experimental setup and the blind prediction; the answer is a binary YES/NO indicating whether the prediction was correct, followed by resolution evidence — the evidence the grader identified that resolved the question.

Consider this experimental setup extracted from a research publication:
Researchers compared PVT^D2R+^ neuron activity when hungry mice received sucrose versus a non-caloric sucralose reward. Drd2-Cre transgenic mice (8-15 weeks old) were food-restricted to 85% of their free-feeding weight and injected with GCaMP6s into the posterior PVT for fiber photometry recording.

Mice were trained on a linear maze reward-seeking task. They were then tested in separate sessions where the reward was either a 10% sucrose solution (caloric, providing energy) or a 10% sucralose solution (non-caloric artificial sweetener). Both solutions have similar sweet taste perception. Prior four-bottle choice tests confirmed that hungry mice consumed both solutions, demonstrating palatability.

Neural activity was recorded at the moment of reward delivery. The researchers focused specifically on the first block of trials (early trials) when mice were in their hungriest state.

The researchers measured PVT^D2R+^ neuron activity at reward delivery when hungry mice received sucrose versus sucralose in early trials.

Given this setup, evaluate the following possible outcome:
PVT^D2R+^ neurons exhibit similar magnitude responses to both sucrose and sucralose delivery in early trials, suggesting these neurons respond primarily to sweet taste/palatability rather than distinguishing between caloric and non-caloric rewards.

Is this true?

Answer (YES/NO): YES